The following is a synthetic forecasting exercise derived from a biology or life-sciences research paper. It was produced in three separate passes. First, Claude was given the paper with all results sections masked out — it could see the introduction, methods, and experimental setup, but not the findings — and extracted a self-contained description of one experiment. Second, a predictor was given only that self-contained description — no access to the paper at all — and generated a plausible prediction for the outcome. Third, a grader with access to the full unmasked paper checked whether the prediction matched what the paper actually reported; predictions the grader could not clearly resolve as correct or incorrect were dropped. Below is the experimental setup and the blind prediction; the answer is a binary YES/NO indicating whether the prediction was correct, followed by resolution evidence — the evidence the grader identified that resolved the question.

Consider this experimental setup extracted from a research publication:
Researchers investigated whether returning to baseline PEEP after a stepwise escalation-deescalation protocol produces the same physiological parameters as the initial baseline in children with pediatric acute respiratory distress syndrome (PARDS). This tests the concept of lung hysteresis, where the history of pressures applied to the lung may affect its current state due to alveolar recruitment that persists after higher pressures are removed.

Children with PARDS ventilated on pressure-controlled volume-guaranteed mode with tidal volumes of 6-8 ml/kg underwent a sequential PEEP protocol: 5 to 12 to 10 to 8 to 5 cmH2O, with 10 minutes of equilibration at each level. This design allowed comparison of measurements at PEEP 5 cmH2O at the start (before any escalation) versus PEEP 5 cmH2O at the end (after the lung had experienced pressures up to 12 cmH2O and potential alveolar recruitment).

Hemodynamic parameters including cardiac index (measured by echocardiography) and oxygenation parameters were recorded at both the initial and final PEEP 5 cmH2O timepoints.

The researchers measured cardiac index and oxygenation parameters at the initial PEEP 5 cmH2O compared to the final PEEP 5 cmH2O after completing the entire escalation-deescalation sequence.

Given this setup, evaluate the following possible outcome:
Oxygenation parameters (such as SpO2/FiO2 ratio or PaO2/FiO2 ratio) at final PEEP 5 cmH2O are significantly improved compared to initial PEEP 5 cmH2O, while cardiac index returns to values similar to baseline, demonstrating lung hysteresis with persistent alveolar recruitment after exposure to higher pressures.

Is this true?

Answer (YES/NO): NO